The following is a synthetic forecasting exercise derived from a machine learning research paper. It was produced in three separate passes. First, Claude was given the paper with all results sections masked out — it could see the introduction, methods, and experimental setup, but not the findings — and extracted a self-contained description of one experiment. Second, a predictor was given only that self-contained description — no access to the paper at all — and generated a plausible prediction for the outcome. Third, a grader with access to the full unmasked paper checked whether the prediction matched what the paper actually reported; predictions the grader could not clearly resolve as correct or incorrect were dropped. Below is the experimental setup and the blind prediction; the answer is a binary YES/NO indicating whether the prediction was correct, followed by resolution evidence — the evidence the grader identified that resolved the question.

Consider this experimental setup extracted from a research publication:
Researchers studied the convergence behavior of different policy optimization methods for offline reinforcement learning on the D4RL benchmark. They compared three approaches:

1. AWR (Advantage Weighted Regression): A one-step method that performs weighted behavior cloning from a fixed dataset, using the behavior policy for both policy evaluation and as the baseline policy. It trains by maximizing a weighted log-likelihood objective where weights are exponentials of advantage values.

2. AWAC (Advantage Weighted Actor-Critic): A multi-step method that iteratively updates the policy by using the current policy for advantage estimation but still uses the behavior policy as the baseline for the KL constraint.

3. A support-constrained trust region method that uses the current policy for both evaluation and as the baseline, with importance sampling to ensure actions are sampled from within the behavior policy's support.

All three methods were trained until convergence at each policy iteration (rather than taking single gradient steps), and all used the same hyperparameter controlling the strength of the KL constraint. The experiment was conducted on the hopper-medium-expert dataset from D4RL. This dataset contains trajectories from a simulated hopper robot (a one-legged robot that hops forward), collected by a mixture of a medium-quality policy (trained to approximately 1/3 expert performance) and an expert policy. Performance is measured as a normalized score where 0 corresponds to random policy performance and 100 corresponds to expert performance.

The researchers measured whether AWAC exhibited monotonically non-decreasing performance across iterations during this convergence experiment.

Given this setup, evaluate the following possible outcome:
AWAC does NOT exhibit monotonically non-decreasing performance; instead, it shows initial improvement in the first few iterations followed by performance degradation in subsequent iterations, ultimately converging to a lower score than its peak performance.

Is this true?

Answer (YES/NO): YES